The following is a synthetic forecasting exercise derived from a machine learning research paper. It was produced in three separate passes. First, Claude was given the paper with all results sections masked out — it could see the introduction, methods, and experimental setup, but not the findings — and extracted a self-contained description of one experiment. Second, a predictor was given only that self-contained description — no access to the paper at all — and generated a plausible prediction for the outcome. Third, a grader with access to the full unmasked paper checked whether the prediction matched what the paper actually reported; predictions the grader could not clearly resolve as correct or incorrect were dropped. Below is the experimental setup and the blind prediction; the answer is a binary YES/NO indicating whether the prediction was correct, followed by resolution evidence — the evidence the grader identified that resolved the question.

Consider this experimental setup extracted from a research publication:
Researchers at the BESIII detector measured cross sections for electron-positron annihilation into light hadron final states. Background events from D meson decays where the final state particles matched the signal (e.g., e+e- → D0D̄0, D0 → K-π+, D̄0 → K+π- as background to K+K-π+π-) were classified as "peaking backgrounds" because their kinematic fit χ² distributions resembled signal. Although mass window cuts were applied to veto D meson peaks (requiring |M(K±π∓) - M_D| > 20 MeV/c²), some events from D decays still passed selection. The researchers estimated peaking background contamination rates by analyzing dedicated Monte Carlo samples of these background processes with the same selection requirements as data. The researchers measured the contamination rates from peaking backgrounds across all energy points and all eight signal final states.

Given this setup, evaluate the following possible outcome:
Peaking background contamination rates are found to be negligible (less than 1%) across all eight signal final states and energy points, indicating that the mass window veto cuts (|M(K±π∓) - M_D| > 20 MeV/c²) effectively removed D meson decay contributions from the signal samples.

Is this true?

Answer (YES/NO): YES